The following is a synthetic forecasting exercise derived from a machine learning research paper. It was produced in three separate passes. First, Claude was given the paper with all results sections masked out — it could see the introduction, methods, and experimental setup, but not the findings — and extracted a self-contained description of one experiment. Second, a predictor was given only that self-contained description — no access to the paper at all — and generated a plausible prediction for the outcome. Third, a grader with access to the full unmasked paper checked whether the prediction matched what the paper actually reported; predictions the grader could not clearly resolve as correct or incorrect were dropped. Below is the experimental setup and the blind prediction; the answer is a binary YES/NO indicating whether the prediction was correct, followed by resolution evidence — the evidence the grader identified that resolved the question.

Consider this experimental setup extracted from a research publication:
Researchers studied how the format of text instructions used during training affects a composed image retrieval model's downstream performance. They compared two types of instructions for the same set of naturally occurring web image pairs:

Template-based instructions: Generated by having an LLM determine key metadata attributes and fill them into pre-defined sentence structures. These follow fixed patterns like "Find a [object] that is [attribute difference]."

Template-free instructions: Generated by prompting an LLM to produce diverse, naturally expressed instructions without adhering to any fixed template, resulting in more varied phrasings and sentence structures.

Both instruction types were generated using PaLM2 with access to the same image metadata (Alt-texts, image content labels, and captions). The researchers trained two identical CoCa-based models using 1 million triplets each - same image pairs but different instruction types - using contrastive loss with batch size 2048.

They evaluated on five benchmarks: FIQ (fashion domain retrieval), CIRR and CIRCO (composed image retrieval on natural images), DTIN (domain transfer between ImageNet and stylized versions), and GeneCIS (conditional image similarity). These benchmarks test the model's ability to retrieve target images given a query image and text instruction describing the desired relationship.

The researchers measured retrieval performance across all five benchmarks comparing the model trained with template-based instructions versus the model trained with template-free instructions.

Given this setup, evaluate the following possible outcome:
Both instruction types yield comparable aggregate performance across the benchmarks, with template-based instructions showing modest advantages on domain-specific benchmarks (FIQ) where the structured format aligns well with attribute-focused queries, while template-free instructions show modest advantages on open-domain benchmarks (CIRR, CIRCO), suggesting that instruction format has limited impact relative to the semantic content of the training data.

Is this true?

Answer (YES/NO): NO